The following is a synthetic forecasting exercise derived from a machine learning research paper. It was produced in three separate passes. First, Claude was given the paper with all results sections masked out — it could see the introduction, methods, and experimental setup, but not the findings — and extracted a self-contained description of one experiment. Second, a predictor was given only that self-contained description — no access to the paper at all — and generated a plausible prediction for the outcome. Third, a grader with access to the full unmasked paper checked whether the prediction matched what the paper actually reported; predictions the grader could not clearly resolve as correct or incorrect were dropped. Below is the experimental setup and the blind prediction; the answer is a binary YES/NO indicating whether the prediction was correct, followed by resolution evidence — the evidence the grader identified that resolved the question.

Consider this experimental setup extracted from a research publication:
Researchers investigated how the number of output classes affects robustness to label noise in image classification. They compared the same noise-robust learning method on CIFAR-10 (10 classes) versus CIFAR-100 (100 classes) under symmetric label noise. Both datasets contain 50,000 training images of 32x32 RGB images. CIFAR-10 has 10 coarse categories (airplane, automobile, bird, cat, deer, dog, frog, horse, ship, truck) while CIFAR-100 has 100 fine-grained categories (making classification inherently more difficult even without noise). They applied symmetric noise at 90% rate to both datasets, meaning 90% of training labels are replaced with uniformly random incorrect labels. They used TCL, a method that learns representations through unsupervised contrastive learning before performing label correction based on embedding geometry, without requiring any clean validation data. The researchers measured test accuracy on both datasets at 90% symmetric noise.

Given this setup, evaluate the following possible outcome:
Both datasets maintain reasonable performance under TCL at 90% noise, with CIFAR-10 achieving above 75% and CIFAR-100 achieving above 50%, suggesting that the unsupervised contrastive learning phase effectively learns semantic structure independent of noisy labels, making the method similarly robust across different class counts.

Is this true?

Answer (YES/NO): YES